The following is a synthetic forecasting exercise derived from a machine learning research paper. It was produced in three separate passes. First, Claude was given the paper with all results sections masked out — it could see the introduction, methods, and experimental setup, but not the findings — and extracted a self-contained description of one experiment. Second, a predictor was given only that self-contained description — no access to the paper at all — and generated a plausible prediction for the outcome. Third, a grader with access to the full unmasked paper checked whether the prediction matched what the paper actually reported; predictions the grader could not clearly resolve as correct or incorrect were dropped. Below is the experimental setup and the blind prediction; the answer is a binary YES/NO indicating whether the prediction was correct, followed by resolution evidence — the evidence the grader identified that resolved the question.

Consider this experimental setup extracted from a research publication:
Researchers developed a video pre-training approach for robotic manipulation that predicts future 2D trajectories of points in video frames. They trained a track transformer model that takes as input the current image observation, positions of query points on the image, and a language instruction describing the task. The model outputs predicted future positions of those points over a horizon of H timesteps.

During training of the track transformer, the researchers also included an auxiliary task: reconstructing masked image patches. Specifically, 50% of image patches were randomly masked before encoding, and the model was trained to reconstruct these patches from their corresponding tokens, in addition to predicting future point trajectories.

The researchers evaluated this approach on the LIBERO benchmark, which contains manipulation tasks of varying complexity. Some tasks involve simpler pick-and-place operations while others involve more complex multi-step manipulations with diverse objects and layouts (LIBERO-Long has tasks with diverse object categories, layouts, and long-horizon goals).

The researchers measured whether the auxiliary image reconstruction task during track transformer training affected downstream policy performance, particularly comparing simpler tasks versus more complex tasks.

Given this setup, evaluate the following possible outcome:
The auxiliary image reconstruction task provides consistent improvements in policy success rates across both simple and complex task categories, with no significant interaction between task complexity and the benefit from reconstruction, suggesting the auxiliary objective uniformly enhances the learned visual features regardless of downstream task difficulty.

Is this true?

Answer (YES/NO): NO